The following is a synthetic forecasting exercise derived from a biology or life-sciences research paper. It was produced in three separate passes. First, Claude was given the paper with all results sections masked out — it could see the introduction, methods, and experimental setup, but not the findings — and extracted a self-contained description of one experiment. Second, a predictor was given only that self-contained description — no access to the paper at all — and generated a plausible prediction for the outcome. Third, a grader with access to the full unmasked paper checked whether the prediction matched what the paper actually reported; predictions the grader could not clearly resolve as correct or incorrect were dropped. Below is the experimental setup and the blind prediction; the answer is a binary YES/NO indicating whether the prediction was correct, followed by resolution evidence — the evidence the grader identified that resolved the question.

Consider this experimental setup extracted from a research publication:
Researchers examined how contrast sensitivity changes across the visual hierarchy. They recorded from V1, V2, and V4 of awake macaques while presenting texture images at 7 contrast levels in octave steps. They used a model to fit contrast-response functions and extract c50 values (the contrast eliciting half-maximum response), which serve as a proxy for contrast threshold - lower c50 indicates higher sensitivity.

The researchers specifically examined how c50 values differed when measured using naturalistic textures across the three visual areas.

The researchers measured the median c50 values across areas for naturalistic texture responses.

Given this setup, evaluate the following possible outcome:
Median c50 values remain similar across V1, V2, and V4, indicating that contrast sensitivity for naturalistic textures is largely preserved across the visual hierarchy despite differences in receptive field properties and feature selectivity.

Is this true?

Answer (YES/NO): NO